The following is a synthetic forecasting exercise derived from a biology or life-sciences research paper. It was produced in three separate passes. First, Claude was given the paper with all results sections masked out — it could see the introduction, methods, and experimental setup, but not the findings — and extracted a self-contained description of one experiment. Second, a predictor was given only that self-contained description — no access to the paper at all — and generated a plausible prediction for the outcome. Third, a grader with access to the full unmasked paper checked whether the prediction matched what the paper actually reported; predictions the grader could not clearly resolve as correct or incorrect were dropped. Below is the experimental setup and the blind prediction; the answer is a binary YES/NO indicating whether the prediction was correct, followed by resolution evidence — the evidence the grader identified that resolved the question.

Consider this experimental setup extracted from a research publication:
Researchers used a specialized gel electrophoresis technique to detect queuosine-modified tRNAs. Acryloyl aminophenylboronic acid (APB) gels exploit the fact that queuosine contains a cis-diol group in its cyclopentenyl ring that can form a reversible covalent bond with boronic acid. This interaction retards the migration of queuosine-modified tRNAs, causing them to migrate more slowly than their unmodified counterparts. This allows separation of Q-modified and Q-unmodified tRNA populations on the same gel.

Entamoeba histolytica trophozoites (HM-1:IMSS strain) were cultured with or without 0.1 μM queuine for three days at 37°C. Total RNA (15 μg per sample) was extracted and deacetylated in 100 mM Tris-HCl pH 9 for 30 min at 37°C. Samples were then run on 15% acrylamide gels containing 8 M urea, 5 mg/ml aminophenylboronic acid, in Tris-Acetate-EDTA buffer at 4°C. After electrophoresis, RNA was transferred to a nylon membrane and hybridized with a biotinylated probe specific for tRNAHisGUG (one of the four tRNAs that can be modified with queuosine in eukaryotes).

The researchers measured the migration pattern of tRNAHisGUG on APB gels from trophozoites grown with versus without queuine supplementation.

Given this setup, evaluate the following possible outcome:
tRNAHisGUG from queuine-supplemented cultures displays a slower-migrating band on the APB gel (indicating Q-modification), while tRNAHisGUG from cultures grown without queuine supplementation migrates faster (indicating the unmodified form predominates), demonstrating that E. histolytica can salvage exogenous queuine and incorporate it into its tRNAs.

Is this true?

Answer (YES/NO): YES